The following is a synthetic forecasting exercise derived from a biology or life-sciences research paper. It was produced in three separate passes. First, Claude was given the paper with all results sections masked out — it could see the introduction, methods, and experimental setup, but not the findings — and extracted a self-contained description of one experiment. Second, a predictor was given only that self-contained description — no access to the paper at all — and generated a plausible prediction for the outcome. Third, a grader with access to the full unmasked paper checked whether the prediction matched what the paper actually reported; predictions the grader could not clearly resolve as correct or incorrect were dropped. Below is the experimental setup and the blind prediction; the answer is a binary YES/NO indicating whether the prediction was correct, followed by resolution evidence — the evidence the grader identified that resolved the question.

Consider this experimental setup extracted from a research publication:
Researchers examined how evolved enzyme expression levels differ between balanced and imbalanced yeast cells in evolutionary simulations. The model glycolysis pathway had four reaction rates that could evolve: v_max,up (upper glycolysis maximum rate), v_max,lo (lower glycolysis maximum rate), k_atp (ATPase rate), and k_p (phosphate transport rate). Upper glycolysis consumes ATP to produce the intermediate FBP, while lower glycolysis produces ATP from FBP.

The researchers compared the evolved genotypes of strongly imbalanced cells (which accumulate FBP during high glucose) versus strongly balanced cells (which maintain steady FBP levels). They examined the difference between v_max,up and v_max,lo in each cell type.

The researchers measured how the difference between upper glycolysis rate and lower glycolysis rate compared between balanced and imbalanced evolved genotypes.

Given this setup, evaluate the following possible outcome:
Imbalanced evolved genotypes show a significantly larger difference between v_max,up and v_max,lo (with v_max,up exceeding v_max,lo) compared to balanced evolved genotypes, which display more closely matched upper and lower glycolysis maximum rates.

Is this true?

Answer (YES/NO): YES